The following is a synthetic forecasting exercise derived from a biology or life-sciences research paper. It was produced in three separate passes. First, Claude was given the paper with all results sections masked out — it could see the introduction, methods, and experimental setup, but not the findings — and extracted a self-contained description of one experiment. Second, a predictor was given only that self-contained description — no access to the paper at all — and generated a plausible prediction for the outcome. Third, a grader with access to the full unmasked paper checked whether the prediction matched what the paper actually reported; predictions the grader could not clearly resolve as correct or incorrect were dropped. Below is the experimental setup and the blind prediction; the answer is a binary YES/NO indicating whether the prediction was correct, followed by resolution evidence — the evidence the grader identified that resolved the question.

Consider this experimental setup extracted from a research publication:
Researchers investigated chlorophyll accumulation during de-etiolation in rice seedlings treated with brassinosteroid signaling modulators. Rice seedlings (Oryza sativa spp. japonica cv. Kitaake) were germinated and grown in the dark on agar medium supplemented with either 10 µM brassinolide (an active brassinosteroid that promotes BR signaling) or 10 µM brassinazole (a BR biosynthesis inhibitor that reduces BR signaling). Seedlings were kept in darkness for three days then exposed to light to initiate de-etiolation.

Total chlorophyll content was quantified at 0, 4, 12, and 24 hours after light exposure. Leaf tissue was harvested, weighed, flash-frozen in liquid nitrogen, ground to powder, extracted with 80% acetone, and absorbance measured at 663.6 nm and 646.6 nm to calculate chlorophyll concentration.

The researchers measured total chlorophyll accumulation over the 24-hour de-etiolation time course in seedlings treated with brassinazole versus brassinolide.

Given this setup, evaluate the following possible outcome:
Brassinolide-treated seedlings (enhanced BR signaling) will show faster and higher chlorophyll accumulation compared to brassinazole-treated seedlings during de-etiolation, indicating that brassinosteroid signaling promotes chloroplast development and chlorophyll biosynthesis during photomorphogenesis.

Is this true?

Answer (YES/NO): NO